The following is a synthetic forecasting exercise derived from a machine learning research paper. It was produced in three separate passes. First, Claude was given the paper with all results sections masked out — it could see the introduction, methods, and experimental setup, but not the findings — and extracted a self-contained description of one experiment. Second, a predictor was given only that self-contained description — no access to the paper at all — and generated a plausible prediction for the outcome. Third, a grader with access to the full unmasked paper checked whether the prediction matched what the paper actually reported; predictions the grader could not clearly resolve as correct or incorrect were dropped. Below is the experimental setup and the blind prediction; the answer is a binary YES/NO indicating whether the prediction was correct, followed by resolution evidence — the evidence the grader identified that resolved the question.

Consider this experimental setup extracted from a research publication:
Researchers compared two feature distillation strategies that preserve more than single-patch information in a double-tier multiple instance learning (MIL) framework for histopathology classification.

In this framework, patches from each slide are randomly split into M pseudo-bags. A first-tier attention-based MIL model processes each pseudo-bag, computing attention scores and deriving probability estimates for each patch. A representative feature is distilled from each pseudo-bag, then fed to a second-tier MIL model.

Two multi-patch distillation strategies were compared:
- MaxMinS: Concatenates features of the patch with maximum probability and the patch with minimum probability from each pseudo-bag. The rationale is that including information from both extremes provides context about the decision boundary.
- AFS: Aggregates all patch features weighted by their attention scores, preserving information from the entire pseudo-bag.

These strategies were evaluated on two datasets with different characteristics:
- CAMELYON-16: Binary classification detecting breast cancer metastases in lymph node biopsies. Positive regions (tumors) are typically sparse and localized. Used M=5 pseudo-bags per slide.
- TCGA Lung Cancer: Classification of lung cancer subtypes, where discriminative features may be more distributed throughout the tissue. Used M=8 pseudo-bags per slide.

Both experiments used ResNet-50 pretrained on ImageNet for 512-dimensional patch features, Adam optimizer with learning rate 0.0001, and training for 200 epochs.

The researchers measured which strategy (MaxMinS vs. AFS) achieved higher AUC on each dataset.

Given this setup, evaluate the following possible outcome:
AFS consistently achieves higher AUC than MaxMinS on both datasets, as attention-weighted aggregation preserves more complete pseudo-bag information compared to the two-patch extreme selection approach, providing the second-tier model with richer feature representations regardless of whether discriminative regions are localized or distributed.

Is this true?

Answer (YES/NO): NO